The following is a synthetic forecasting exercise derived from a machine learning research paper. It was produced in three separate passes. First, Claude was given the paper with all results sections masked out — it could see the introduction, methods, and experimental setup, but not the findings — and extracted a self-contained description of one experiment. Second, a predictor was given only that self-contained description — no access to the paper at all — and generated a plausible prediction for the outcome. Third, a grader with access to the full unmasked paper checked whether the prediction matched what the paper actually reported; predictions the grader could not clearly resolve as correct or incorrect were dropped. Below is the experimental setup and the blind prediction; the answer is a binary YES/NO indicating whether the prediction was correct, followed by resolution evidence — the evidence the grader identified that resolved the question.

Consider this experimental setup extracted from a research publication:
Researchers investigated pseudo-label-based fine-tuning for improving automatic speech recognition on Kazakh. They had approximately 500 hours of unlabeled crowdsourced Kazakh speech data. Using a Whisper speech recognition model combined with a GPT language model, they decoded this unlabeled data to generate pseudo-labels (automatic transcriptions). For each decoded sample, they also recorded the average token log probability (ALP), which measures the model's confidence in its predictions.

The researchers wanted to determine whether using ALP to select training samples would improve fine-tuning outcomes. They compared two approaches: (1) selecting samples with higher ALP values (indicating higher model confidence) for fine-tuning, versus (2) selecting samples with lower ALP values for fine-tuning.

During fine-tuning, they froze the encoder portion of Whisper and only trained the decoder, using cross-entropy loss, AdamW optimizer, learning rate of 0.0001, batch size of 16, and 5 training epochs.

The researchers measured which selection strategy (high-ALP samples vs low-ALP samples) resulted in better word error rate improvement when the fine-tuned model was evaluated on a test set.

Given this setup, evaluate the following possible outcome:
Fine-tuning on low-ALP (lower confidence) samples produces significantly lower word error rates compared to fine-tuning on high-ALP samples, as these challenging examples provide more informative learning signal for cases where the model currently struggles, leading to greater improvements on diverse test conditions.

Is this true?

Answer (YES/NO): NO